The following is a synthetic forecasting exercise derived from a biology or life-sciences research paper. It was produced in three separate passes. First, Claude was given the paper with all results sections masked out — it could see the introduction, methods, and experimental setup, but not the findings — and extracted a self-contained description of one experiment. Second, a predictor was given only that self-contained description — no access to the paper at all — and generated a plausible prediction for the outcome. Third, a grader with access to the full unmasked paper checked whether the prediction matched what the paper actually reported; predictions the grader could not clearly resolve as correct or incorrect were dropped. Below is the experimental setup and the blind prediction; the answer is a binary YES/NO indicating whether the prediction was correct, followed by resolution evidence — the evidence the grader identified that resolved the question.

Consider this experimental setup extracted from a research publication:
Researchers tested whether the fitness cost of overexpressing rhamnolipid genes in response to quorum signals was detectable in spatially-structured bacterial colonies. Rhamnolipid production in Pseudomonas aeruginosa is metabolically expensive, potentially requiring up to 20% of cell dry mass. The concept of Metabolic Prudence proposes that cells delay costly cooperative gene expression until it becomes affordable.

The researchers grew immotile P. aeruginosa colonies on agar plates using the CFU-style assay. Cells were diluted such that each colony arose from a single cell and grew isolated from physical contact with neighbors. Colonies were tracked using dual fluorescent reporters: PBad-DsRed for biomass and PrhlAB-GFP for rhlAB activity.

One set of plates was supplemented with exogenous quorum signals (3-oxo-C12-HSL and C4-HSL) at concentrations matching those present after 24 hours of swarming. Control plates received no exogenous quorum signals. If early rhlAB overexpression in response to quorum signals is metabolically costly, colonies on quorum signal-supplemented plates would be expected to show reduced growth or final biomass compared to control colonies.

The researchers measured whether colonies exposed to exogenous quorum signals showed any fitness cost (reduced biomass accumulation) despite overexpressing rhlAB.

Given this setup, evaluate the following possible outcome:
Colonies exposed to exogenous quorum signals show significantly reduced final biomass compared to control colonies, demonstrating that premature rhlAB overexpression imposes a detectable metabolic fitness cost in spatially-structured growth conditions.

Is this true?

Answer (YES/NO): NO